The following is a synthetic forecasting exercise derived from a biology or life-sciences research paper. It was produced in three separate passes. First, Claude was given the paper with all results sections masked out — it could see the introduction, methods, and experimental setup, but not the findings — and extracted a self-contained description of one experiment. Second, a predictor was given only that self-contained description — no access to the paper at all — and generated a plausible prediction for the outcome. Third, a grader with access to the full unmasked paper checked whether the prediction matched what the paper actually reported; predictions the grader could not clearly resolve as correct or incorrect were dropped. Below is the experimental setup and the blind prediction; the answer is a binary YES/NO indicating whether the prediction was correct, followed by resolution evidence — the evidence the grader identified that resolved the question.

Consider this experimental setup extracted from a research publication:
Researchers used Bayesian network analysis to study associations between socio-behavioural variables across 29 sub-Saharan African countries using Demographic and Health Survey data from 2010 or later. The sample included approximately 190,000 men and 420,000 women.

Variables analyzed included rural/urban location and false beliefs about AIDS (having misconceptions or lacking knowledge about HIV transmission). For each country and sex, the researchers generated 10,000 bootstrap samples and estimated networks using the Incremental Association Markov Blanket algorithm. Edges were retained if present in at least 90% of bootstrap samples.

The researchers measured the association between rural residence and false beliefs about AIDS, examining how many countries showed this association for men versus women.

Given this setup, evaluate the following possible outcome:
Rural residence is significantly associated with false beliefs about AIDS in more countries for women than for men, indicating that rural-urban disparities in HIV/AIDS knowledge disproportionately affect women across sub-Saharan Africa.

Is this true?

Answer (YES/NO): NO